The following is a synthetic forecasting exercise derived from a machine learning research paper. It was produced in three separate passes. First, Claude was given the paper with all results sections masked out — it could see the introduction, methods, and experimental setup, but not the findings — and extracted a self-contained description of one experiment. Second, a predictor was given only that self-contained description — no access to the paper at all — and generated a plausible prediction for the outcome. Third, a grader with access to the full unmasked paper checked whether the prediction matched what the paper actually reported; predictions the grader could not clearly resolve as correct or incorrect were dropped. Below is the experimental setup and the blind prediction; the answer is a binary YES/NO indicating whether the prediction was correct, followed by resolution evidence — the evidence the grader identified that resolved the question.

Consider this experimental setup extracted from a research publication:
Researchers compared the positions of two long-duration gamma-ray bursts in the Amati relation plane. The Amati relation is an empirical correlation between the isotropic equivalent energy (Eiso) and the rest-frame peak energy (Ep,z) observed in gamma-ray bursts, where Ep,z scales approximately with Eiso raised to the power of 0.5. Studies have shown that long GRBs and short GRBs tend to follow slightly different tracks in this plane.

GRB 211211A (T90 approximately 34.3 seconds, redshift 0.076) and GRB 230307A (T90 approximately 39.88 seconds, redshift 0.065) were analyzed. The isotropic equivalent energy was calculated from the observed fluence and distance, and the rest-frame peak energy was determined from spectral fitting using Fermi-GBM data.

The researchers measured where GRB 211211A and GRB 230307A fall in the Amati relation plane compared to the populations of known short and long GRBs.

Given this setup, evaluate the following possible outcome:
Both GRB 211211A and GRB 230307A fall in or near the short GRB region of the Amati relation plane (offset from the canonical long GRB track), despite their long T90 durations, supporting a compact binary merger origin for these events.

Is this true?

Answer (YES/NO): NO